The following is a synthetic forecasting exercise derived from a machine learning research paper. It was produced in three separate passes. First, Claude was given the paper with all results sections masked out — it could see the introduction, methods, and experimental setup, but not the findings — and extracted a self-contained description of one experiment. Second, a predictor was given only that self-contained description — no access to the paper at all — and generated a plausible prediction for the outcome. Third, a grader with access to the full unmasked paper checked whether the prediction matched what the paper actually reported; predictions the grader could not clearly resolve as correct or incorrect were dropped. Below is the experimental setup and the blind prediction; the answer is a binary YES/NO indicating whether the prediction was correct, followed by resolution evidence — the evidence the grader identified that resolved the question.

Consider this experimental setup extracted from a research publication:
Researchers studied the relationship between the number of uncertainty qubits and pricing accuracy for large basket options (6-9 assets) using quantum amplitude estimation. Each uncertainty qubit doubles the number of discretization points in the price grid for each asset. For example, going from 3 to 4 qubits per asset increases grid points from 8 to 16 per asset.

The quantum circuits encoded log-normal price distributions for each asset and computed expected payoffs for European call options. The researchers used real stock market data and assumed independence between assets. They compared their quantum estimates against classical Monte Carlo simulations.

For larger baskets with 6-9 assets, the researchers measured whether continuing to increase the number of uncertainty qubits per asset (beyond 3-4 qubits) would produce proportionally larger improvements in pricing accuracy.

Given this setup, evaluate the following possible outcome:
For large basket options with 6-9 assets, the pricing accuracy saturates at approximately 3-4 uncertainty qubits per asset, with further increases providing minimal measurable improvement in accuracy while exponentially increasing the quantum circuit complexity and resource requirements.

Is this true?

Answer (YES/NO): YES